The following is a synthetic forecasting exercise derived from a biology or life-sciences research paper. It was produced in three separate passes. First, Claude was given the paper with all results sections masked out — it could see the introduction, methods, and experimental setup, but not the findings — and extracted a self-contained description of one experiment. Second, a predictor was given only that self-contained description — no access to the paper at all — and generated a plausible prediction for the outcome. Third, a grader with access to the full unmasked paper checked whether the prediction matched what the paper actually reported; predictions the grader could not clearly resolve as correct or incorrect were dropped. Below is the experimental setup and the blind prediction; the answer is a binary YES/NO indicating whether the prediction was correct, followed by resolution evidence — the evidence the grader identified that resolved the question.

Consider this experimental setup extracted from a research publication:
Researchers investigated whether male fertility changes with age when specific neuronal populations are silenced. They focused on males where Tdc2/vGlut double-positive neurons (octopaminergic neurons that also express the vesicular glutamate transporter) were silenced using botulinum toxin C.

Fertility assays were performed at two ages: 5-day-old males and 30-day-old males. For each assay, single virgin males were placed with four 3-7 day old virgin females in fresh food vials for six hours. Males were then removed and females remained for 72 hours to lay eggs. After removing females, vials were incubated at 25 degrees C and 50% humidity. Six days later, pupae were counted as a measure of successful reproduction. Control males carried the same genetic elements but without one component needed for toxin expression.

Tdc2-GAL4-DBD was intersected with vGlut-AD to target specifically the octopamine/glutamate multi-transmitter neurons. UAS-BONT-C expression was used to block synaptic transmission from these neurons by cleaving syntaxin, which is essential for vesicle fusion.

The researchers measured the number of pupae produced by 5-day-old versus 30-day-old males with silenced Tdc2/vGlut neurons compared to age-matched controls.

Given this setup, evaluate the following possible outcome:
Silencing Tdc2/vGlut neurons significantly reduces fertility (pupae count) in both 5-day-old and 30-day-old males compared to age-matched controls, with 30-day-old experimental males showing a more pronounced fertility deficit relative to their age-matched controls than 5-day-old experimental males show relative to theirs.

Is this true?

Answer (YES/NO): NO